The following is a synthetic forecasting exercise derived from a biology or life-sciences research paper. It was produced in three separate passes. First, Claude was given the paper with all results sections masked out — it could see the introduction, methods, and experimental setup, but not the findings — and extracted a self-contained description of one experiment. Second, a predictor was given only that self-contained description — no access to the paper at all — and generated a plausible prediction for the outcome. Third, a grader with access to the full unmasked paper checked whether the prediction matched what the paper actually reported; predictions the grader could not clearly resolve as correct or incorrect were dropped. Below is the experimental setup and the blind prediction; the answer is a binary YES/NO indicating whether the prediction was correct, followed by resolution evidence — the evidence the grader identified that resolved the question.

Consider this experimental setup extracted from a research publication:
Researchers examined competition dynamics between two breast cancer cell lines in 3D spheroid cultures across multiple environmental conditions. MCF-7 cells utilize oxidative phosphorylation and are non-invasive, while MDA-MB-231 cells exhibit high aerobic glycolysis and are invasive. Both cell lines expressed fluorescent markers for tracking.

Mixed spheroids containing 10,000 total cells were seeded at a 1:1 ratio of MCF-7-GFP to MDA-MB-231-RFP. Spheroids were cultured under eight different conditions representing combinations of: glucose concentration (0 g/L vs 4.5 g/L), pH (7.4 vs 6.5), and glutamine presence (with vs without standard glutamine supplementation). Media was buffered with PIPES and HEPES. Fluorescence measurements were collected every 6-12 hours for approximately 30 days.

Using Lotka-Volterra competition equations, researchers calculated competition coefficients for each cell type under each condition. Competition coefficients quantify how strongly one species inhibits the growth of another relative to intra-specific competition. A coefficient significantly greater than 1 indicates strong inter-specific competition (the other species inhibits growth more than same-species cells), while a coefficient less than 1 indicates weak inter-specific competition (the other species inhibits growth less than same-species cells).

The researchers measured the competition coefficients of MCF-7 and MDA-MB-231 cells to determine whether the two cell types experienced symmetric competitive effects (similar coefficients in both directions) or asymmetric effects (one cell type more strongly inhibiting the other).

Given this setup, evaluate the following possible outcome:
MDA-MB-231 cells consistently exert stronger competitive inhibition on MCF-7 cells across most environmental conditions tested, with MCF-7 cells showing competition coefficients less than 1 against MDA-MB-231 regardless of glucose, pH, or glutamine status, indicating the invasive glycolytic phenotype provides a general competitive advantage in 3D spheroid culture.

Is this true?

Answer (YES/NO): YES